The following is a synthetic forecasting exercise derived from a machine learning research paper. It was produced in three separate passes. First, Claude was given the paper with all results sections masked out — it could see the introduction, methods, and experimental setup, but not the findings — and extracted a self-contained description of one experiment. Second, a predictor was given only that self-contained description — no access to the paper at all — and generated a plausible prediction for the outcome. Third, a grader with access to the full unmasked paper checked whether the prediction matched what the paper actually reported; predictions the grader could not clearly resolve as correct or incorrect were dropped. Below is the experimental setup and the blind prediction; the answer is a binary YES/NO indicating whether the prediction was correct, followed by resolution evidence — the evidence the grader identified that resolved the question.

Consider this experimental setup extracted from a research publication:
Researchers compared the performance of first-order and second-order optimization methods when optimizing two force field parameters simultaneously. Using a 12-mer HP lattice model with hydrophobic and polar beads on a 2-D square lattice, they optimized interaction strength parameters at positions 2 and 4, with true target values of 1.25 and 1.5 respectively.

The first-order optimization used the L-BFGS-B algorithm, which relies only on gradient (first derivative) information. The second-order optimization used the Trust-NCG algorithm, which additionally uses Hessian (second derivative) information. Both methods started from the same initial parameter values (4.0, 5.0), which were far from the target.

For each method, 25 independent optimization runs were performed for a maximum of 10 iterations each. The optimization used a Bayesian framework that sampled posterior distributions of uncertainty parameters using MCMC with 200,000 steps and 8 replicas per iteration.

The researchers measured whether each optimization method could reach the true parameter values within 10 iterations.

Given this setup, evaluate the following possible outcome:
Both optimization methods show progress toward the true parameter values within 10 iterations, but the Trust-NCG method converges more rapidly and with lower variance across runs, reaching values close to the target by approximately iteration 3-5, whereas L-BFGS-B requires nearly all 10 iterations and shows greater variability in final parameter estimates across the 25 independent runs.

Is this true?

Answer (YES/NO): NO